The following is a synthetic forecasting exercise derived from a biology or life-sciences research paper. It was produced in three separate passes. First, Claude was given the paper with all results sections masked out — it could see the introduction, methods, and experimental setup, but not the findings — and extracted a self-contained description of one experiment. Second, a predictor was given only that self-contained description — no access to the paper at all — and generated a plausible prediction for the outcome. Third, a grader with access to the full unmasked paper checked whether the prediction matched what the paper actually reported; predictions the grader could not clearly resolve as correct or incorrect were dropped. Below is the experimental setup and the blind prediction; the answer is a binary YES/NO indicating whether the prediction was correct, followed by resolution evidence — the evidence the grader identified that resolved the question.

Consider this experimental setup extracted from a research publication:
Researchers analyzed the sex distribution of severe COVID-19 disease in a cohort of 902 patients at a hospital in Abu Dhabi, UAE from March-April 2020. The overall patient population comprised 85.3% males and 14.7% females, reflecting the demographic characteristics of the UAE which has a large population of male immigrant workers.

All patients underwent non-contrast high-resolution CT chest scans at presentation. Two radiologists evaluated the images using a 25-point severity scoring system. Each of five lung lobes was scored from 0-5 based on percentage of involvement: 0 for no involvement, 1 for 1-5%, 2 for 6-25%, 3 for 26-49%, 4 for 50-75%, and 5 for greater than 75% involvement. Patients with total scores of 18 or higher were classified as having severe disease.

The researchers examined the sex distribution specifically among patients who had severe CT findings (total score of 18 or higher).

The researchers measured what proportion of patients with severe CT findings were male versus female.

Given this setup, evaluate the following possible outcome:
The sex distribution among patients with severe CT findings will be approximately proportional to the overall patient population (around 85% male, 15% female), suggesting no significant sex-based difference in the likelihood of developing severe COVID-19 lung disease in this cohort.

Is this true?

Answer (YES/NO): NO